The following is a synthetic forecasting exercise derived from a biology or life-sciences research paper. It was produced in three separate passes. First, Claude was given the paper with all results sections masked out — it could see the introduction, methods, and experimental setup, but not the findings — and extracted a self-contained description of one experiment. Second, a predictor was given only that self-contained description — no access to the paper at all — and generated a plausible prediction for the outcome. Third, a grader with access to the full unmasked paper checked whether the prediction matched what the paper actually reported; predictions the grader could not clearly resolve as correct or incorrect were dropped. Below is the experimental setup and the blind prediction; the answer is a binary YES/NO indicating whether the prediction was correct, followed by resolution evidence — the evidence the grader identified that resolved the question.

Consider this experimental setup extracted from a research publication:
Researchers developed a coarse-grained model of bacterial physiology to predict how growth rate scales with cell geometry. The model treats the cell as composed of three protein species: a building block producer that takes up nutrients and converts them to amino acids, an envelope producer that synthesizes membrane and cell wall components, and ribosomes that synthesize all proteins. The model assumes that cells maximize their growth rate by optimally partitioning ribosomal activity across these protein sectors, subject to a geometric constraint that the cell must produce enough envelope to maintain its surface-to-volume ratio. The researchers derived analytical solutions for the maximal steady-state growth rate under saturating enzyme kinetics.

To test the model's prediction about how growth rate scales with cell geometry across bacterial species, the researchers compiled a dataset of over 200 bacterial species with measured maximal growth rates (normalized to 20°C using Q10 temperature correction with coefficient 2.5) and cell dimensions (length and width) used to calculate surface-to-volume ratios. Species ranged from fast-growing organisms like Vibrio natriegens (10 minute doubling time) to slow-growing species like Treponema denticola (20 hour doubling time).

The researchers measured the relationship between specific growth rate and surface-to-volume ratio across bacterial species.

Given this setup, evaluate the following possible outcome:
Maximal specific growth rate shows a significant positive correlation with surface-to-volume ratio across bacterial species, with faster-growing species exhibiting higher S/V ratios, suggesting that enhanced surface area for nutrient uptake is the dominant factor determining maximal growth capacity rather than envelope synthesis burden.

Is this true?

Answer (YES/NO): NO